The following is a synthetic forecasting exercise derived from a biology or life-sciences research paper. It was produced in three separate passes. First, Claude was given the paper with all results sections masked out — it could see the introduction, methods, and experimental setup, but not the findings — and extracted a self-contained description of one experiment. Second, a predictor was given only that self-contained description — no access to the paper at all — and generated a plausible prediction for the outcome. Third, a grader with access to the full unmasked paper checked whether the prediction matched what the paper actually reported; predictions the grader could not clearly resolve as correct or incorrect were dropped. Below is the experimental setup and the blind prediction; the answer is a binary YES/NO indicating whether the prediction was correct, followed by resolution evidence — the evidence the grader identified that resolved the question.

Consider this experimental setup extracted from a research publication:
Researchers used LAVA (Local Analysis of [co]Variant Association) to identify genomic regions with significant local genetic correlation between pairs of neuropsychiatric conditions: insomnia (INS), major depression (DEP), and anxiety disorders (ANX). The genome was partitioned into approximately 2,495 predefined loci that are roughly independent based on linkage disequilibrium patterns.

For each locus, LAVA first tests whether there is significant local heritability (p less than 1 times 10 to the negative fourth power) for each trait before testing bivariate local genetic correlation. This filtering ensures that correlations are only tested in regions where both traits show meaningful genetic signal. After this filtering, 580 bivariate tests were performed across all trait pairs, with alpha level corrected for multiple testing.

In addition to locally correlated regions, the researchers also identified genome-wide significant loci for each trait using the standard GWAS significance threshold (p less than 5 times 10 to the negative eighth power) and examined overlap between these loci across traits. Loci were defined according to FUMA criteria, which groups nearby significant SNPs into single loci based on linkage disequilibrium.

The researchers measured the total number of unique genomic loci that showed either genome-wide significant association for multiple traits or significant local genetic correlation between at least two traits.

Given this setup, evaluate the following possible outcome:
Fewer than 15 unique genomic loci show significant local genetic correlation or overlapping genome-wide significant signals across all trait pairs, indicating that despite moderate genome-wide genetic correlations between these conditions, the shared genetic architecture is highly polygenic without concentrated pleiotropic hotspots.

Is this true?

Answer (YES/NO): NO